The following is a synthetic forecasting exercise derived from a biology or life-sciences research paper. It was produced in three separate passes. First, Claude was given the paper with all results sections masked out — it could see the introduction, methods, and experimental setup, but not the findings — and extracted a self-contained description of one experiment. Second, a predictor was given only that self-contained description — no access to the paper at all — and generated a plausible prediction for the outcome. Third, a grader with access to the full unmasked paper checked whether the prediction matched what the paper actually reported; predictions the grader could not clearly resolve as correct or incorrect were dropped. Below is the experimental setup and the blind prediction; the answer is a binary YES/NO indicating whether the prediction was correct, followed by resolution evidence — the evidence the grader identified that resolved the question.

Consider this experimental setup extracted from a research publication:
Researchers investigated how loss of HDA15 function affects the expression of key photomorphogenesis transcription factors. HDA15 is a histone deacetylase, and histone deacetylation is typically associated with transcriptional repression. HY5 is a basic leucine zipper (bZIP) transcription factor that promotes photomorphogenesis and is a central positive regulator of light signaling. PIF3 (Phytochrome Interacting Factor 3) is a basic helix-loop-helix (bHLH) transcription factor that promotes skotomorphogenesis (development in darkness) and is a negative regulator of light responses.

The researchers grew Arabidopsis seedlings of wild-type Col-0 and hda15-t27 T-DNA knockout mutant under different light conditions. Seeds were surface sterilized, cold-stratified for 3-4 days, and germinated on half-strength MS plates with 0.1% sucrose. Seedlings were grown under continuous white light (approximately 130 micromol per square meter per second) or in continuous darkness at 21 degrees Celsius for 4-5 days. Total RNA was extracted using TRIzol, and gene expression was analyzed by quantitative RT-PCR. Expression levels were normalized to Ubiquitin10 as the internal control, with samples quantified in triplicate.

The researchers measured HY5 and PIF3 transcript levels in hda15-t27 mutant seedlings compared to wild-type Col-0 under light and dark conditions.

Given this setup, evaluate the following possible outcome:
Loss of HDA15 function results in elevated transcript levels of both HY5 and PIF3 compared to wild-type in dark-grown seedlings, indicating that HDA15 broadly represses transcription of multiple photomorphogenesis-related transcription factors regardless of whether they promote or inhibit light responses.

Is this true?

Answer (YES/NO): NO